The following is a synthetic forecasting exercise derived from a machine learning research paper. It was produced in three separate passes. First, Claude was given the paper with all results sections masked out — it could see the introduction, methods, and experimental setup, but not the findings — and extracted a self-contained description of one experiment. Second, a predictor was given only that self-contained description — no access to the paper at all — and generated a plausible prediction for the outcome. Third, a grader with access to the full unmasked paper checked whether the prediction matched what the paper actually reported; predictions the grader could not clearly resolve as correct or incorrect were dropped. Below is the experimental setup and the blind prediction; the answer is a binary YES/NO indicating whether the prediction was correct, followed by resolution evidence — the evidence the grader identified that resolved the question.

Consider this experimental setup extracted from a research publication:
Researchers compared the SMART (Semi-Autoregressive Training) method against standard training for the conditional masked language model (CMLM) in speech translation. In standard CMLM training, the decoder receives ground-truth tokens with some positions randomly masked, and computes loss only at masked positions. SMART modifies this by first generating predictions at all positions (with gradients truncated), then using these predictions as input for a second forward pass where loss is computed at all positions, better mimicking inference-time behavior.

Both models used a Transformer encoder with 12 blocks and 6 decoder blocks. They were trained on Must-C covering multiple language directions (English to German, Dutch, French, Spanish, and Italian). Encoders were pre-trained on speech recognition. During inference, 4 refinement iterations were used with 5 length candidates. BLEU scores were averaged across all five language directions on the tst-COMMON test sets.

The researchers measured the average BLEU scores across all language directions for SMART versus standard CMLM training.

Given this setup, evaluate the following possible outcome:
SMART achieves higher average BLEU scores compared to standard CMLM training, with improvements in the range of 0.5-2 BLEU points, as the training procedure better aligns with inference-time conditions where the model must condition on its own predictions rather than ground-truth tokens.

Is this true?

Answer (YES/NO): YES